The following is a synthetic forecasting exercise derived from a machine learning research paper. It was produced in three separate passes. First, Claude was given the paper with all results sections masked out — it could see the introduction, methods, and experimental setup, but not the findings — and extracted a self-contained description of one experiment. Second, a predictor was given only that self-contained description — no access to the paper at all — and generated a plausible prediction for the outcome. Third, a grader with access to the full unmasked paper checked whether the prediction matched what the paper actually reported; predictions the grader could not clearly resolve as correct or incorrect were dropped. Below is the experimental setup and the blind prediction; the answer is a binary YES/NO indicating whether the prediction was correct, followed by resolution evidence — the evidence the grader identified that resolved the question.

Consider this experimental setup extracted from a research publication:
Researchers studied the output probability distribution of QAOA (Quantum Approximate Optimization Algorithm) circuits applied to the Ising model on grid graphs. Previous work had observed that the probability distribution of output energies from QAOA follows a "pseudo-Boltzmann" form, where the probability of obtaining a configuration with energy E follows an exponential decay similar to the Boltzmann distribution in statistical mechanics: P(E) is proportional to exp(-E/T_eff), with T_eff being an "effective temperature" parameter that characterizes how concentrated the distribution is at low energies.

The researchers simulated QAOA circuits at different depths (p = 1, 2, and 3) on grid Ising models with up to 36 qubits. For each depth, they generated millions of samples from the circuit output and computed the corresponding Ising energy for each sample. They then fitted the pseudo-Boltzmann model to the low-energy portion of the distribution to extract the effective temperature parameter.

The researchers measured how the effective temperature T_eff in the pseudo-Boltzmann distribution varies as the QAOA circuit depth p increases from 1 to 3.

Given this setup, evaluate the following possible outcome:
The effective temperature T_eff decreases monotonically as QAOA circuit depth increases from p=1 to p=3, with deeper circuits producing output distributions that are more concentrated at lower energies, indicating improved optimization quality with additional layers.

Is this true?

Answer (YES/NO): YES